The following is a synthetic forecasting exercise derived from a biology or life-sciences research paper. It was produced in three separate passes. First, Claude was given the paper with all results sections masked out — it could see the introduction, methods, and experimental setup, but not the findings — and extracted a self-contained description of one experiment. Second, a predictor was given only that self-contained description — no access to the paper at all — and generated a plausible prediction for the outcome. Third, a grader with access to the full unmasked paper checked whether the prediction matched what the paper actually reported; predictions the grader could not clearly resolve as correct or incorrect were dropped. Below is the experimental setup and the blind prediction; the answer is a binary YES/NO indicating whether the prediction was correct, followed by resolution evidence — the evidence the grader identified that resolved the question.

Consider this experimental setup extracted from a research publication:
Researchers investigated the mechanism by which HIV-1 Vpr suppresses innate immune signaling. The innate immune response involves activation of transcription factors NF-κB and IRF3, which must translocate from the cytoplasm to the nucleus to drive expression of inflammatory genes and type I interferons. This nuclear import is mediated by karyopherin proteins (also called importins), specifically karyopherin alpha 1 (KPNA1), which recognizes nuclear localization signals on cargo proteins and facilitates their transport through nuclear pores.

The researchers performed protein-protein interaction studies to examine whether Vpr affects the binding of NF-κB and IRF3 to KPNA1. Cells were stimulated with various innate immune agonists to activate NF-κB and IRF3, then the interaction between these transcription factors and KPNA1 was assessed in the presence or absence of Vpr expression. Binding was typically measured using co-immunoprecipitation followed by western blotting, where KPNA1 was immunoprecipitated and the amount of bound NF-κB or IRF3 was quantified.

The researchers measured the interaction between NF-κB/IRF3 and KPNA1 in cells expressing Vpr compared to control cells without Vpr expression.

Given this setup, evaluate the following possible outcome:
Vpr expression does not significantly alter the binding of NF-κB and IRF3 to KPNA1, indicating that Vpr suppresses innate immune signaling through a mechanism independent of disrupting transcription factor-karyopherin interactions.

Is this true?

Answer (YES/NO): NO